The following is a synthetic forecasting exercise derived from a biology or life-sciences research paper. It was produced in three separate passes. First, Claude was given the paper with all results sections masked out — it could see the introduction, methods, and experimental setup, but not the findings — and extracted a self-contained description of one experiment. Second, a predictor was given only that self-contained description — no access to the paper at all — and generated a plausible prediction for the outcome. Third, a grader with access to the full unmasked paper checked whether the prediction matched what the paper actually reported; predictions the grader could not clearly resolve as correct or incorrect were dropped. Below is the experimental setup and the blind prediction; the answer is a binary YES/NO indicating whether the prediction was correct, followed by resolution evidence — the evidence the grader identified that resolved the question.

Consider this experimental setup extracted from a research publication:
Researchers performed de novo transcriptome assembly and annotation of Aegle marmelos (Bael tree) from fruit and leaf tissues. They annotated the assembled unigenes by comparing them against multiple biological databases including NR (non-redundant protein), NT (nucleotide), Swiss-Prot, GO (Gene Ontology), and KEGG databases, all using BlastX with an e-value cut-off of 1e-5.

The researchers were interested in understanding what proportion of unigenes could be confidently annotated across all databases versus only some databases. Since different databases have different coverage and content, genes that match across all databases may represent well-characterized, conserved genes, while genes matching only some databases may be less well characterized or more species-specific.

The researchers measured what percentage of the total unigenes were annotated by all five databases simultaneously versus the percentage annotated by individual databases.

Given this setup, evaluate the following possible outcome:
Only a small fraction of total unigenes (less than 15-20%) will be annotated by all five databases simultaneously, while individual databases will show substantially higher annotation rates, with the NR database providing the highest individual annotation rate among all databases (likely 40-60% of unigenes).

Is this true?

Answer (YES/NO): NO